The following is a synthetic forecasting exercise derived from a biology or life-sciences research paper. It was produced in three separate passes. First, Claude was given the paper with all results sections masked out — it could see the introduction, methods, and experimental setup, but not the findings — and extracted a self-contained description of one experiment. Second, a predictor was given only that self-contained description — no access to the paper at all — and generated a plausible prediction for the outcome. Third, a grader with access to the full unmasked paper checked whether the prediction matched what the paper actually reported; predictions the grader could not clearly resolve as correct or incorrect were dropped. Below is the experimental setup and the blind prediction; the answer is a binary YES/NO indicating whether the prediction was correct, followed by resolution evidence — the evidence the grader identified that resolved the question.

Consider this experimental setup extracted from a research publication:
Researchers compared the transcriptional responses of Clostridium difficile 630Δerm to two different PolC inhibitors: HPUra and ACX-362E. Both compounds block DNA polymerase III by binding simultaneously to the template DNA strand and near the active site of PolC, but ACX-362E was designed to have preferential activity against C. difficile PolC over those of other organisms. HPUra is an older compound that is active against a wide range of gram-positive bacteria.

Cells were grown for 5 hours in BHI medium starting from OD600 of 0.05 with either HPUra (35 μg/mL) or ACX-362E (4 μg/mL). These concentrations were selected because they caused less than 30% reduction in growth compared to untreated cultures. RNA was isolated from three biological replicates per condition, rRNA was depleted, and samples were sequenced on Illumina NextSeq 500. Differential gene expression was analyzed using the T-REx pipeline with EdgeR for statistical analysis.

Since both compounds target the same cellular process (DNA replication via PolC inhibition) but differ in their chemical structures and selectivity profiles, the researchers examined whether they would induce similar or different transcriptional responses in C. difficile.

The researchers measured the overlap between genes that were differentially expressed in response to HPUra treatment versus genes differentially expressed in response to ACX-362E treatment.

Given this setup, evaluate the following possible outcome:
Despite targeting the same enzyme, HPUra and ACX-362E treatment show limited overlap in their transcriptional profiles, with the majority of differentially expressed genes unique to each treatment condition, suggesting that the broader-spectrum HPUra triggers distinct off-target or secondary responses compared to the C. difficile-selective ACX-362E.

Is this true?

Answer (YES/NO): NO